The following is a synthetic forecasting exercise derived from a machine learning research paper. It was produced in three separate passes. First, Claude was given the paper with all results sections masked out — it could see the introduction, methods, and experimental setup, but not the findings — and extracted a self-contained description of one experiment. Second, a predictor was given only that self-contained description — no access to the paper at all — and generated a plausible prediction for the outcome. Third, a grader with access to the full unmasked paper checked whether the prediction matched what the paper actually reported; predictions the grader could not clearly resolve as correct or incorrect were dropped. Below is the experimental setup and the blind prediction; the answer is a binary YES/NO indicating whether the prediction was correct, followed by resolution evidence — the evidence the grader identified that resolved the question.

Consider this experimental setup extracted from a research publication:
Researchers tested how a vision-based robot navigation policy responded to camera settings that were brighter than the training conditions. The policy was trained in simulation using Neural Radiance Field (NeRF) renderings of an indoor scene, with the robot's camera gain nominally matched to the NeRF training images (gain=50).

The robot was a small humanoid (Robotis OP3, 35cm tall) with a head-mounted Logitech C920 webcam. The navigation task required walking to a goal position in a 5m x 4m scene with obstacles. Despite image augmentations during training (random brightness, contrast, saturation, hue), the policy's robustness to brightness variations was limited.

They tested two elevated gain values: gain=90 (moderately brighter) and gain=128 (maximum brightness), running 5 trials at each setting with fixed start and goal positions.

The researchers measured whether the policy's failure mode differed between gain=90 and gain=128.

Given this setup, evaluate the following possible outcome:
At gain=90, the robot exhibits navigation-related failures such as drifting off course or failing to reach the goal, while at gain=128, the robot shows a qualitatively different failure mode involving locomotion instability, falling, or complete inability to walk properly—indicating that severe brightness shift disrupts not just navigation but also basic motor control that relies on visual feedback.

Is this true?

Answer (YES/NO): NO